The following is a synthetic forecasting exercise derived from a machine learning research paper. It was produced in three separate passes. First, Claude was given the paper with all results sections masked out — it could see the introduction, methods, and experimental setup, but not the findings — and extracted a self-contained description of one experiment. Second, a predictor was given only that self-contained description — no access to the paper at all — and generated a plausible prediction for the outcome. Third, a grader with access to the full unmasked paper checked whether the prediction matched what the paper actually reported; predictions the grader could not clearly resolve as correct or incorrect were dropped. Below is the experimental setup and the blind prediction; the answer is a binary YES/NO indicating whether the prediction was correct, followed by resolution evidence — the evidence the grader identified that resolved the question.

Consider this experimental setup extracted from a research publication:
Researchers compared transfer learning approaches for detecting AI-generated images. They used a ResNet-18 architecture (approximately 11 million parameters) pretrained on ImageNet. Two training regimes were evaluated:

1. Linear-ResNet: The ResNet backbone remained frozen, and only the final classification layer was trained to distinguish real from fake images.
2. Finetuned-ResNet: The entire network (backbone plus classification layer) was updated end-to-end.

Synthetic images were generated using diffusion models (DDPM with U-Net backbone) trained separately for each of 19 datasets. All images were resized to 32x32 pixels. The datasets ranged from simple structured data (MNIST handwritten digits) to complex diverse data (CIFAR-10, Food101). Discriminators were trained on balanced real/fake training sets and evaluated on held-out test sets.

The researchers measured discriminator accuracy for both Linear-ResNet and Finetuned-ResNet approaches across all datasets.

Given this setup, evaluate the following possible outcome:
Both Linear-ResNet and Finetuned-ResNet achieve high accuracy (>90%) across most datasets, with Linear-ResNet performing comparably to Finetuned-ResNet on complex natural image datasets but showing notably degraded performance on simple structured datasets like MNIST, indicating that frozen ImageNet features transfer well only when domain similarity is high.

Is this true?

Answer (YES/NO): NO